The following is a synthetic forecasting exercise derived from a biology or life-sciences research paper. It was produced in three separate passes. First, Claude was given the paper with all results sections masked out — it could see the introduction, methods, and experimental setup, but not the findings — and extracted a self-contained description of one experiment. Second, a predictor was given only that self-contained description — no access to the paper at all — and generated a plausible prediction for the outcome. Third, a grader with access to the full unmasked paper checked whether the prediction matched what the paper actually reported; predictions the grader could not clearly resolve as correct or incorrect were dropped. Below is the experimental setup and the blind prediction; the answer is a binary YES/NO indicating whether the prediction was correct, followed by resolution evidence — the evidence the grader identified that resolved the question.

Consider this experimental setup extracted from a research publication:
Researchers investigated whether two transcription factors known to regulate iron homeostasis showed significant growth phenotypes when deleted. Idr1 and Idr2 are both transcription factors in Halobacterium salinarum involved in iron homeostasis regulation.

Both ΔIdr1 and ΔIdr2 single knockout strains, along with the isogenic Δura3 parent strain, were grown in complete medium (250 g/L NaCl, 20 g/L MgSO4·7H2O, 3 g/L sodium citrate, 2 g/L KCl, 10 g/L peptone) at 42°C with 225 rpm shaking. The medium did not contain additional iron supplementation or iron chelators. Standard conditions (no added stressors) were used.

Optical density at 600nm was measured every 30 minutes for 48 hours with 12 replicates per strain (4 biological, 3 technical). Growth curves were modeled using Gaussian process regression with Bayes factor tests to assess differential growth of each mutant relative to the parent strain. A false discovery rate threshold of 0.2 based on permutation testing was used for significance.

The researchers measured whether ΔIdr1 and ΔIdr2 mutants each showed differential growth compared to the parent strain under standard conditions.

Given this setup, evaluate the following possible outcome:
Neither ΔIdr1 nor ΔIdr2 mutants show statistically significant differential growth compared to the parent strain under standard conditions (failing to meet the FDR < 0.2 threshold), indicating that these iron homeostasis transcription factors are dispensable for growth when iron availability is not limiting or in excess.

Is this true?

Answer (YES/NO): NO